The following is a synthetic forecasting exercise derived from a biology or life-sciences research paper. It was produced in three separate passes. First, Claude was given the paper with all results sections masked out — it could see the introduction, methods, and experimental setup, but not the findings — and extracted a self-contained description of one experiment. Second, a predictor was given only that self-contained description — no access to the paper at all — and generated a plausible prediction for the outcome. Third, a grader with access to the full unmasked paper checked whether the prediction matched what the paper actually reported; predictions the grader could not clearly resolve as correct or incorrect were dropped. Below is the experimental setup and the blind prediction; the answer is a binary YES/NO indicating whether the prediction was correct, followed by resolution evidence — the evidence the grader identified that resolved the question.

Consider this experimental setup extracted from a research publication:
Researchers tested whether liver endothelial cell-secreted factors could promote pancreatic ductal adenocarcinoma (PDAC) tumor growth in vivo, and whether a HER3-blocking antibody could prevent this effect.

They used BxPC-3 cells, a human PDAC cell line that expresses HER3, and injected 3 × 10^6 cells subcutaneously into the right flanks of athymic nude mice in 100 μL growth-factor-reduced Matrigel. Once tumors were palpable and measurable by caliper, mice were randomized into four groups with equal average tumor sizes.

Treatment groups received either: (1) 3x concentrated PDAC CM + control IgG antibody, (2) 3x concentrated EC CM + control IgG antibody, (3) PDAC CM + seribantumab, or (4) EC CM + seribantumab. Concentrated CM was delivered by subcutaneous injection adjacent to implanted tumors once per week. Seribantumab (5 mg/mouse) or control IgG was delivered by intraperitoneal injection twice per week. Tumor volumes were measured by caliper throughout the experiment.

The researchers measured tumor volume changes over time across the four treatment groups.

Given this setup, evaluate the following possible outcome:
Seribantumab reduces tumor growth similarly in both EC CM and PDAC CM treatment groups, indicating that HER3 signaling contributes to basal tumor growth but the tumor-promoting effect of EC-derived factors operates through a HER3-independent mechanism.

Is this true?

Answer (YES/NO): NO